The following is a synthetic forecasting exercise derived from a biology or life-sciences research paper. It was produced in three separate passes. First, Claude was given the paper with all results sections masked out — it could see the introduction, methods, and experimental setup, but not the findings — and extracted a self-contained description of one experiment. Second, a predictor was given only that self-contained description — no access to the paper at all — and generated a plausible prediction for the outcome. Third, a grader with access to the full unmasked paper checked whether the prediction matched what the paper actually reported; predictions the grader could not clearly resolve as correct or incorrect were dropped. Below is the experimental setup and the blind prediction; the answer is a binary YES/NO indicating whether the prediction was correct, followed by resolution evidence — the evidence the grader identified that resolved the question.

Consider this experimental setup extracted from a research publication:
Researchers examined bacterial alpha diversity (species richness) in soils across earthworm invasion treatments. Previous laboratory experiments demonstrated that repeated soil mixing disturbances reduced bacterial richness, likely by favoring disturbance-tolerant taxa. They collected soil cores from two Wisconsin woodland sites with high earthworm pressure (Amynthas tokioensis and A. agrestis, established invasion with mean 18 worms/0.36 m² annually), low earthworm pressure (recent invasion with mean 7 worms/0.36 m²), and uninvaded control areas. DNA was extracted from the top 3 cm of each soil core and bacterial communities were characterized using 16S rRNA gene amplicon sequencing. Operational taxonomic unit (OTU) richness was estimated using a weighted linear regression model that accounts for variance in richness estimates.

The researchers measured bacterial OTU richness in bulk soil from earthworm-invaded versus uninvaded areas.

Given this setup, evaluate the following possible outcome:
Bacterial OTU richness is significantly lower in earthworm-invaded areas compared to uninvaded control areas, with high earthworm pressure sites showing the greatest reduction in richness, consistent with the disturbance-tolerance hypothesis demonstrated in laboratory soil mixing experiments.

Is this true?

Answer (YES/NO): NO